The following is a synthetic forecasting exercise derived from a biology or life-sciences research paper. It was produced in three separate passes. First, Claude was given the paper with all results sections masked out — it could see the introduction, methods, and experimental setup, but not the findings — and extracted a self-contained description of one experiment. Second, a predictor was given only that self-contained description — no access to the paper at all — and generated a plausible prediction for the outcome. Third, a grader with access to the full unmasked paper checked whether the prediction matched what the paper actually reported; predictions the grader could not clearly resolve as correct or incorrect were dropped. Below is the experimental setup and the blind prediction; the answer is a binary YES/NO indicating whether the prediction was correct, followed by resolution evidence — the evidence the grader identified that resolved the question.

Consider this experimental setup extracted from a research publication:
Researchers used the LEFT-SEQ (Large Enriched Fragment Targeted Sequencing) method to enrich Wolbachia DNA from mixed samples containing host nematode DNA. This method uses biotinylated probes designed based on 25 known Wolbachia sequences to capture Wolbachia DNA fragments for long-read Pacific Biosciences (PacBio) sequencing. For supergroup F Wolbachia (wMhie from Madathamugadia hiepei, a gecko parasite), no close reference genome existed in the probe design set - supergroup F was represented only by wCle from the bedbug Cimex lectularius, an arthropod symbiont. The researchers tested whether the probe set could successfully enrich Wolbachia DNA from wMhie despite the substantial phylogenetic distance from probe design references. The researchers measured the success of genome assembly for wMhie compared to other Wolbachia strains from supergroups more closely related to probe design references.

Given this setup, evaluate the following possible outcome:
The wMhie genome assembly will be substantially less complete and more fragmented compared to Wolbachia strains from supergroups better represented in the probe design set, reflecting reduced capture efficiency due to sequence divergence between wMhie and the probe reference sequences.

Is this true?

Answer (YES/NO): NO